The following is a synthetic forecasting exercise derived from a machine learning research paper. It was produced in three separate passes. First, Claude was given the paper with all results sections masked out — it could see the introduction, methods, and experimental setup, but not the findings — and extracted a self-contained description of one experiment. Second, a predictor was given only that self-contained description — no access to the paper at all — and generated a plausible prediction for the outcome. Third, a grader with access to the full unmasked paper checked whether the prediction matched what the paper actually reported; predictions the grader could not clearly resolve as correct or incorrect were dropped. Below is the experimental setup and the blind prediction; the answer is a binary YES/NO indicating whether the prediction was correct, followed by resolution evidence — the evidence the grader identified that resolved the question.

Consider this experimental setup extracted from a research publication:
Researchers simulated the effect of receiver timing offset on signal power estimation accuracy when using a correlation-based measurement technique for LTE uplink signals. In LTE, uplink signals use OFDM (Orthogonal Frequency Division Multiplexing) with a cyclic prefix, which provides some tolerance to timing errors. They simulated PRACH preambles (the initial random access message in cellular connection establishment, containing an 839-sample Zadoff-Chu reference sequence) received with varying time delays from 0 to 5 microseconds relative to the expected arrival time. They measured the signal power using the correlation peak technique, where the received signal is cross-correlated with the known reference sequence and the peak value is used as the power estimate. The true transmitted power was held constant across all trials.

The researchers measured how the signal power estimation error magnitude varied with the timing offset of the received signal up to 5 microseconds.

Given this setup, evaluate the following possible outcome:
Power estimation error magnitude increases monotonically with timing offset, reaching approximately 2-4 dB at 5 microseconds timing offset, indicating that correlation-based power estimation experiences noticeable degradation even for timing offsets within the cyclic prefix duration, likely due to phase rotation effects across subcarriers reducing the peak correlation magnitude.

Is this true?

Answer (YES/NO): NO